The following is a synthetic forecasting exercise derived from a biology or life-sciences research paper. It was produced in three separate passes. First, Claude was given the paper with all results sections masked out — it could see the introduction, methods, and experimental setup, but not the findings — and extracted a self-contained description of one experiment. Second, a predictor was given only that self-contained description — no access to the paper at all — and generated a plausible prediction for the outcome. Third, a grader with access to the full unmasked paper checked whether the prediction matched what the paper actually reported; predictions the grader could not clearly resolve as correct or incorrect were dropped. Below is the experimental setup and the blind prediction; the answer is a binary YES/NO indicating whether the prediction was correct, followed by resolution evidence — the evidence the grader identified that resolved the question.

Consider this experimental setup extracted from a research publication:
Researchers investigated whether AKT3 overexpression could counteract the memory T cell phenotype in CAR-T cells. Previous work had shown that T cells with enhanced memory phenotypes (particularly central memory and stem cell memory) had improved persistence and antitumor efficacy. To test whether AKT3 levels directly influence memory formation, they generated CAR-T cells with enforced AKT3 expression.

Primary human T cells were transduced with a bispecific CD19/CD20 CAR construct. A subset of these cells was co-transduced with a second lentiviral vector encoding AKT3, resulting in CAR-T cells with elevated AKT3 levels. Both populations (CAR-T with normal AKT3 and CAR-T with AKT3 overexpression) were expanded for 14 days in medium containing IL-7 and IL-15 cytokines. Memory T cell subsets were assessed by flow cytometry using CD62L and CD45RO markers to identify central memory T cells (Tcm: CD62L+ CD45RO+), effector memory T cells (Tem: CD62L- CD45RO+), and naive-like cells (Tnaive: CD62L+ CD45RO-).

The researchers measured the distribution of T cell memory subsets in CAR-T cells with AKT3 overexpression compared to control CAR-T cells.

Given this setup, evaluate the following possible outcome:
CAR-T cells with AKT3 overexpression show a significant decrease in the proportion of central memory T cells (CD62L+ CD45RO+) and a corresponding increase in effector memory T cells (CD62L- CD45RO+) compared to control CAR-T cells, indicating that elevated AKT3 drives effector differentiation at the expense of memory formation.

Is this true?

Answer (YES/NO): NO